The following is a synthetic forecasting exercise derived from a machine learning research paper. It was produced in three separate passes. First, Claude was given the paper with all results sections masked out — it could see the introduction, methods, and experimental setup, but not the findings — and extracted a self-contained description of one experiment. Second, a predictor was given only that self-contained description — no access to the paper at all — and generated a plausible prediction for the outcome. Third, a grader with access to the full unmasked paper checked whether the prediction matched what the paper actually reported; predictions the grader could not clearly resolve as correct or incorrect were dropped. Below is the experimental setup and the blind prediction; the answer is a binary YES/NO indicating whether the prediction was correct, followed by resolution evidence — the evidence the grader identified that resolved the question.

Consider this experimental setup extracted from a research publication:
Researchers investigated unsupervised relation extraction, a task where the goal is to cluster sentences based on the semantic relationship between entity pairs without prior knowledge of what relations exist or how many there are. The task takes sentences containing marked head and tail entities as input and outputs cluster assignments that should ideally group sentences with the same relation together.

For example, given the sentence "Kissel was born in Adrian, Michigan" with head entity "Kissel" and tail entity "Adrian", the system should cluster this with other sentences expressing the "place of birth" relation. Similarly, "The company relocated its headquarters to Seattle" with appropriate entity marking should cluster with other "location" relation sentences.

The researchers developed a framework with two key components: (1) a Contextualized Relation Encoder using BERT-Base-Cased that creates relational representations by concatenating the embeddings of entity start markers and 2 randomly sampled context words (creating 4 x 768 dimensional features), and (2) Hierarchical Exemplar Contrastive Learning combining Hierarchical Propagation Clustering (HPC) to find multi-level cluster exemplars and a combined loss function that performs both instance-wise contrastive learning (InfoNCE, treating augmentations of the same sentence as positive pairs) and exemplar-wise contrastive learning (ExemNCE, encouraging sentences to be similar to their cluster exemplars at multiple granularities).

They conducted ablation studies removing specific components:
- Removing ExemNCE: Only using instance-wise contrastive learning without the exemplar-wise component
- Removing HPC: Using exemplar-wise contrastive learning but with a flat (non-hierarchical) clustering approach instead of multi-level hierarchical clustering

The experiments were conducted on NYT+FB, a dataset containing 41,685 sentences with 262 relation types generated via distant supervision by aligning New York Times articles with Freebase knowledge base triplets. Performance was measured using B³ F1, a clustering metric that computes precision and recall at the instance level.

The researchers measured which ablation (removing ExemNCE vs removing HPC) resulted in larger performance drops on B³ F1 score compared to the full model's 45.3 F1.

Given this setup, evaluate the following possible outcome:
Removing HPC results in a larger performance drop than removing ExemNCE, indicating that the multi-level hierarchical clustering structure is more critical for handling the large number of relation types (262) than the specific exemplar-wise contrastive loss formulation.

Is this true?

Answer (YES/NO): NO